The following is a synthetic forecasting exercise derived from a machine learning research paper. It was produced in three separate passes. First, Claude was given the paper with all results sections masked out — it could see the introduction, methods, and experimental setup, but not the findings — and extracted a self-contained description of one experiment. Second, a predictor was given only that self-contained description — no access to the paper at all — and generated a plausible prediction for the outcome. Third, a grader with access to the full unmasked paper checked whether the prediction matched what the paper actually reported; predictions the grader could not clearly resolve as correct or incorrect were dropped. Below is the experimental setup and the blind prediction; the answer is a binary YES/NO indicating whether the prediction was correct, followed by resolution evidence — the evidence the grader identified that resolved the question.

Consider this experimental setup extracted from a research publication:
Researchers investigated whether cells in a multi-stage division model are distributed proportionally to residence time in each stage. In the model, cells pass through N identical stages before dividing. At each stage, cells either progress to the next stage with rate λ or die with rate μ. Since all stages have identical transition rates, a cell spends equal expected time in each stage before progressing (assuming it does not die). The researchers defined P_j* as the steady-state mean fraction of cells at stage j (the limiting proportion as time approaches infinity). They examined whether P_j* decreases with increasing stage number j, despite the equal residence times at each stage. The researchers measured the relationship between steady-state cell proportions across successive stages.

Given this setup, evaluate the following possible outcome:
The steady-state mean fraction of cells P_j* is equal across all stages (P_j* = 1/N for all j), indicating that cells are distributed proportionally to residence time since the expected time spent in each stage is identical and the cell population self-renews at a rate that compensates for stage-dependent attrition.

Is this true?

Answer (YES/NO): NO